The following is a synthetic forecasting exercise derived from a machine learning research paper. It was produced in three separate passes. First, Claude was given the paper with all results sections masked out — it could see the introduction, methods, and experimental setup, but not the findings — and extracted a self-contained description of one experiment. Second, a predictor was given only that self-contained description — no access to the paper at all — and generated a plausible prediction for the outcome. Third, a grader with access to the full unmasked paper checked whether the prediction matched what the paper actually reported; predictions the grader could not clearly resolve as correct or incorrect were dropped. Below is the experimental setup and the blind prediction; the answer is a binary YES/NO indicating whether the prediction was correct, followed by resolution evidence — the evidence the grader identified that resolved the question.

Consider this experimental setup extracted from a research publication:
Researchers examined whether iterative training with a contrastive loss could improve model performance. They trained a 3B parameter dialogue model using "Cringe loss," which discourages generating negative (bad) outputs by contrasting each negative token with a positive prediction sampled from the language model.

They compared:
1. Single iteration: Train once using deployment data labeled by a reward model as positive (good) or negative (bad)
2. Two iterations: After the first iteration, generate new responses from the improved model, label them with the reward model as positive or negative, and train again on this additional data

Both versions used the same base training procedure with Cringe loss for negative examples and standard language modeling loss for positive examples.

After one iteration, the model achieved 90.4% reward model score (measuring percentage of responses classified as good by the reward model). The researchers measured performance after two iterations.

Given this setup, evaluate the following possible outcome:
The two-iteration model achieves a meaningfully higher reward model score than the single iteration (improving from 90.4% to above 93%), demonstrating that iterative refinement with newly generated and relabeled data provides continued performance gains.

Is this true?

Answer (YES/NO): YES